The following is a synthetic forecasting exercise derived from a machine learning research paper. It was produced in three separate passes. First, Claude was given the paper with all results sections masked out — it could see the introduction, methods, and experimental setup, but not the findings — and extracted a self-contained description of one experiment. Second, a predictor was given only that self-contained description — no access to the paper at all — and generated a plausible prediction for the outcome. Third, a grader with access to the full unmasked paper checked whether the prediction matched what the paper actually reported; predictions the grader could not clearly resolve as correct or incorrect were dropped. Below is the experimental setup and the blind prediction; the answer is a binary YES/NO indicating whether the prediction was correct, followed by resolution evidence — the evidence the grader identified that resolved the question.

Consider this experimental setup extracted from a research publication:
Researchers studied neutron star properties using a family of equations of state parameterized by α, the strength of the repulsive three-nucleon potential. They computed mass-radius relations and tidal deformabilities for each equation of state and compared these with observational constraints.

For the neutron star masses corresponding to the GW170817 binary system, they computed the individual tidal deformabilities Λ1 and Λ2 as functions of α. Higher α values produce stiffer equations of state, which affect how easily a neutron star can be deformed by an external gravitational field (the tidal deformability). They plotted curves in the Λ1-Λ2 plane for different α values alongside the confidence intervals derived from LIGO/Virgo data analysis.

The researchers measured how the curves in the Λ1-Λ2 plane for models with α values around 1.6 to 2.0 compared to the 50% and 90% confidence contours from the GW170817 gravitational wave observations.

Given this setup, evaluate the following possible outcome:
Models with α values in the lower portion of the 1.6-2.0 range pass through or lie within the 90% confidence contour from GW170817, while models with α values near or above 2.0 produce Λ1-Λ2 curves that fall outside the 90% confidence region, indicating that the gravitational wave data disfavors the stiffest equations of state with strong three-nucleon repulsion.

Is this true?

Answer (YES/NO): NO